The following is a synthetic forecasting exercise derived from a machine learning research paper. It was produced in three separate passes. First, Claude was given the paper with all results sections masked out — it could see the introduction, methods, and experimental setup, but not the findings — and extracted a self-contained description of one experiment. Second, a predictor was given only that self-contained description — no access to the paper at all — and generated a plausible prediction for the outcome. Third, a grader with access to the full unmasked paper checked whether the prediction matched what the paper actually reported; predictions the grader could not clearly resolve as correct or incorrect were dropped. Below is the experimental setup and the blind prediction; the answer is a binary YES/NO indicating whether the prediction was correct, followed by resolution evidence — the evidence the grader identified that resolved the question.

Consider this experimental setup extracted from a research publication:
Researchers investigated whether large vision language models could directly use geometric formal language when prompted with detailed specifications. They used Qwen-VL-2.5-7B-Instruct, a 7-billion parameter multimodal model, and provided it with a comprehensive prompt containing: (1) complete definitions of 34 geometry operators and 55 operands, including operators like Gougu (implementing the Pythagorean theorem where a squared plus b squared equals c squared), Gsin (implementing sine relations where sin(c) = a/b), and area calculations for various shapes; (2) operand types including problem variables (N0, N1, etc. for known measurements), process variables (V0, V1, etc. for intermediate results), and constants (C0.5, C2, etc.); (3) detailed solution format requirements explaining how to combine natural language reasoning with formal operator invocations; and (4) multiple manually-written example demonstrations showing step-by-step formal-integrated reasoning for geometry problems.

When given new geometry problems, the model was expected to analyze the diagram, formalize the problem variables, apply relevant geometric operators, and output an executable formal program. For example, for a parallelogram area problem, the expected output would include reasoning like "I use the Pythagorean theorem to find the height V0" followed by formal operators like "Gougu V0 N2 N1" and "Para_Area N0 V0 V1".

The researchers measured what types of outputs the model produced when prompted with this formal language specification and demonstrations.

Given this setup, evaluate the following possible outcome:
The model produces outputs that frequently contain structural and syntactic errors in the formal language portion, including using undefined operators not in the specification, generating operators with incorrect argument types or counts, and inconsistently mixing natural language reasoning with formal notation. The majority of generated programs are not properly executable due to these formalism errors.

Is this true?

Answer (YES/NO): NO